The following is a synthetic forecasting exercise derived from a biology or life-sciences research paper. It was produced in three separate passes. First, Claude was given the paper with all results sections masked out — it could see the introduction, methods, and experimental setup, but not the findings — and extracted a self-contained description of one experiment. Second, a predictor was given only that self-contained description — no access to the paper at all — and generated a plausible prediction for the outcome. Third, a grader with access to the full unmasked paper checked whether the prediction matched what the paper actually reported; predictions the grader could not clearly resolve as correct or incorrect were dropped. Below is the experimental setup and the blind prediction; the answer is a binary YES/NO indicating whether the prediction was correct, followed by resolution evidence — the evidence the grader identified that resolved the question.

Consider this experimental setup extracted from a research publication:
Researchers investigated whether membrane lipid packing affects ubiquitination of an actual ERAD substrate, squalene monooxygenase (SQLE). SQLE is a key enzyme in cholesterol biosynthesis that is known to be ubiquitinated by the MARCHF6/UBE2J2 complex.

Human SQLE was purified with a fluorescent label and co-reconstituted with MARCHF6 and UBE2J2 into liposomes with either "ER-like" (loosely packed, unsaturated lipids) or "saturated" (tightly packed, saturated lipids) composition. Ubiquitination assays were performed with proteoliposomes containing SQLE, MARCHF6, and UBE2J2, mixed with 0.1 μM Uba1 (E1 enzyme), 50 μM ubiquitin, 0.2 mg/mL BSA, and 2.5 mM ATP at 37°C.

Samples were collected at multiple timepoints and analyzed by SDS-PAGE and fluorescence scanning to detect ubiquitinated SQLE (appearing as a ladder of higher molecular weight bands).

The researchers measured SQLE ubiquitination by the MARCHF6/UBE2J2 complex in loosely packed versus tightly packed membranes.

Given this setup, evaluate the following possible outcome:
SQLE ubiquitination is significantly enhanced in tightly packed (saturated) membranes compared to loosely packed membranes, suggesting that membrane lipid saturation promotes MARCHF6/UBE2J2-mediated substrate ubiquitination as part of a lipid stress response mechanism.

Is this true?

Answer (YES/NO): YES